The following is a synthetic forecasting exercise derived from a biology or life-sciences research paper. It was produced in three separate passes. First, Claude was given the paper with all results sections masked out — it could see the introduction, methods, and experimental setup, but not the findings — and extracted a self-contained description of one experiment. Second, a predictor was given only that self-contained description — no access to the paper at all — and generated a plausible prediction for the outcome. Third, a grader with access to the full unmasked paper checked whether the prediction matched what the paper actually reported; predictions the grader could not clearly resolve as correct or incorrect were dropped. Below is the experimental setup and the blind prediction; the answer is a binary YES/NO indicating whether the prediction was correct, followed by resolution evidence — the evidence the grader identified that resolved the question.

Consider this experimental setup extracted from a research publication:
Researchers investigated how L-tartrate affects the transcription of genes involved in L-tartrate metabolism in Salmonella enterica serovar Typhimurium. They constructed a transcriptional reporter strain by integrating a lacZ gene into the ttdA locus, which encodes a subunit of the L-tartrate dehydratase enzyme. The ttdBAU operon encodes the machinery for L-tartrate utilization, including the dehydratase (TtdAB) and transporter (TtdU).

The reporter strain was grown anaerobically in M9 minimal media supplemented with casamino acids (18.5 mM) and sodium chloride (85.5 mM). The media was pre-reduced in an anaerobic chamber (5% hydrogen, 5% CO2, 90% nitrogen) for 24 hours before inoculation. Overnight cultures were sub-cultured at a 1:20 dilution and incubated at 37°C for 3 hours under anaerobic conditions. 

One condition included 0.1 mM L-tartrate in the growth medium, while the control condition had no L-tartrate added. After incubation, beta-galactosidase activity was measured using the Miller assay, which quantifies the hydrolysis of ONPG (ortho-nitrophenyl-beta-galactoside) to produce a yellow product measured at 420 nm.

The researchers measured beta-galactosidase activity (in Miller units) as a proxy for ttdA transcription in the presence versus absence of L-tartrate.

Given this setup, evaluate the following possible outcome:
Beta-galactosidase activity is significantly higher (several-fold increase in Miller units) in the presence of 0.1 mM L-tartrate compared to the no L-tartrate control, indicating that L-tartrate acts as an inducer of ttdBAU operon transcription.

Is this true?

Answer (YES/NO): YES